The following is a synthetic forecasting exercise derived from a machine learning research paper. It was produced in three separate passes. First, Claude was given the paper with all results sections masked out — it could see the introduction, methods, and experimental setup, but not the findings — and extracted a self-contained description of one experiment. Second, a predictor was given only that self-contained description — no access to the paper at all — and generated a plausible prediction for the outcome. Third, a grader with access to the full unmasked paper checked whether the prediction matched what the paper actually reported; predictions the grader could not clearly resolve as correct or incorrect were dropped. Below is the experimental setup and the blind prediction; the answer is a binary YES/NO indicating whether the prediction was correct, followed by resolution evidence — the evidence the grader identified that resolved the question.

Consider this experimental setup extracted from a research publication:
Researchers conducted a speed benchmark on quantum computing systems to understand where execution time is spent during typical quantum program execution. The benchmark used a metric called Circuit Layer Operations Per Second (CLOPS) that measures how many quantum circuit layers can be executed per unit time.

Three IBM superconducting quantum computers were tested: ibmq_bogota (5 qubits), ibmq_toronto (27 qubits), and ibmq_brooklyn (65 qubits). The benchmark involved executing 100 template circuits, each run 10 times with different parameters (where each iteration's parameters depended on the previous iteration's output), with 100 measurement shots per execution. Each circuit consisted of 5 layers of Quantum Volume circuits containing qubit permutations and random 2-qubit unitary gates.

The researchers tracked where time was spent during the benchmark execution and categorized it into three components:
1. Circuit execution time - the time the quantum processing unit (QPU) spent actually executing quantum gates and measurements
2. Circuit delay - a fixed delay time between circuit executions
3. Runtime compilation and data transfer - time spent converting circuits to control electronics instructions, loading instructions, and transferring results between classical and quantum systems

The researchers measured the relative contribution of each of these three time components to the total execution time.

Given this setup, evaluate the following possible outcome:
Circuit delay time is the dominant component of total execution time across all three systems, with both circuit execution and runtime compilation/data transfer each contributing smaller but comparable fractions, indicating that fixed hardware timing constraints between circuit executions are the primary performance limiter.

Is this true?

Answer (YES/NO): NO